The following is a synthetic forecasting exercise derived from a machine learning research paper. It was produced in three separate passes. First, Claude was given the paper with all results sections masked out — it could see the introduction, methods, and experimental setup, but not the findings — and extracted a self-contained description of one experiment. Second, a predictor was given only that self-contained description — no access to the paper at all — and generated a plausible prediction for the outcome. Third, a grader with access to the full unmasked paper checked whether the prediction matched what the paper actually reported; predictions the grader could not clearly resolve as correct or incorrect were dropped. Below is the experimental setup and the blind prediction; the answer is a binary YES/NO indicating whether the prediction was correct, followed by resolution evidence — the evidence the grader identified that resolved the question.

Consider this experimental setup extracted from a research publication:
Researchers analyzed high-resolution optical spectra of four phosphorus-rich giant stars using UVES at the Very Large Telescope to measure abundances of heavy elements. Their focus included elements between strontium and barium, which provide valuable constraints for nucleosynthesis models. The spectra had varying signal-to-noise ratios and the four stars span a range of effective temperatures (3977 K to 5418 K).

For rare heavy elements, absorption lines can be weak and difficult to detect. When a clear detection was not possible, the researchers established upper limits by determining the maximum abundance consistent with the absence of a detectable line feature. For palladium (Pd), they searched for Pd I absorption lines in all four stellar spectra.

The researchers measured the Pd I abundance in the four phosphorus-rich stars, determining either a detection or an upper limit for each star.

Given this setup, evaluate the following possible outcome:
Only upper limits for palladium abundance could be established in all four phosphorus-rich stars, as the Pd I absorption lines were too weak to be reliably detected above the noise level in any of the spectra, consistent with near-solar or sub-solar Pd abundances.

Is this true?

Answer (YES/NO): NO